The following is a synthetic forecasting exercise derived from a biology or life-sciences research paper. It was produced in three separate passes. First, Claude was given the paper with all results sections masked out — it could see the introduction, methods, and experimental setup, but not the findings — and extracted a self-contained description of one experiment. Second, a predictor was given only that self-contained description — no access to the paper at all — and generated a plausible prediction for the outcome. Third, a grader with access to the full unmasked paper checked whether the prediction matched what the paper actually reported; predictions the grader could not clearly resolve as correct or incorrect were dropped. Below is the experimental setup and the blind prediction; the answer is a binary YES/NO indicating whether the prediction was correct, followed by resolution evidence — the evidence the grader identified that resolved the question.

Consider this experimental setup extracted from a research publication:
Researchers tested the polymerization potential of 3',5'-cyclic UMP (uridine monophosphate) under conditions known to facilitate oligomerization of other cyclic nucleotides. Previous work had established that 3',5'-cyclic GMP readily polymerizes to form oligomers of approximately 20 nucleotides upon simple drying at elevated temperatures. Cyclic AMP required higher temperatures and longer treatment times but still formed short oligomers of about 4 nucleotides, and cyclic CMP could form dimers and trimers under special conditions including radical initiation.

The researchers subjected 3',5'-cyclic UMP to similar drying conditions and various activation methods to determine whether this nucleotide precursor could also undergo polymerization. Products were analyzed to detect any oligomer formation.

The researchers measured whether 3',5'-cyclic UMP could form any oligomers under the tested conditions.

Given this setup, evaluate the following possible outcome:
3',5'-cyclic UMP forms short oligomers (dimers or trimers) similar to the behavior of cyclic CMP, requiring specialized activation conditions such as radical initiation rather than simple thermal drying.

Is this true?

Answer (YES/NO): NO